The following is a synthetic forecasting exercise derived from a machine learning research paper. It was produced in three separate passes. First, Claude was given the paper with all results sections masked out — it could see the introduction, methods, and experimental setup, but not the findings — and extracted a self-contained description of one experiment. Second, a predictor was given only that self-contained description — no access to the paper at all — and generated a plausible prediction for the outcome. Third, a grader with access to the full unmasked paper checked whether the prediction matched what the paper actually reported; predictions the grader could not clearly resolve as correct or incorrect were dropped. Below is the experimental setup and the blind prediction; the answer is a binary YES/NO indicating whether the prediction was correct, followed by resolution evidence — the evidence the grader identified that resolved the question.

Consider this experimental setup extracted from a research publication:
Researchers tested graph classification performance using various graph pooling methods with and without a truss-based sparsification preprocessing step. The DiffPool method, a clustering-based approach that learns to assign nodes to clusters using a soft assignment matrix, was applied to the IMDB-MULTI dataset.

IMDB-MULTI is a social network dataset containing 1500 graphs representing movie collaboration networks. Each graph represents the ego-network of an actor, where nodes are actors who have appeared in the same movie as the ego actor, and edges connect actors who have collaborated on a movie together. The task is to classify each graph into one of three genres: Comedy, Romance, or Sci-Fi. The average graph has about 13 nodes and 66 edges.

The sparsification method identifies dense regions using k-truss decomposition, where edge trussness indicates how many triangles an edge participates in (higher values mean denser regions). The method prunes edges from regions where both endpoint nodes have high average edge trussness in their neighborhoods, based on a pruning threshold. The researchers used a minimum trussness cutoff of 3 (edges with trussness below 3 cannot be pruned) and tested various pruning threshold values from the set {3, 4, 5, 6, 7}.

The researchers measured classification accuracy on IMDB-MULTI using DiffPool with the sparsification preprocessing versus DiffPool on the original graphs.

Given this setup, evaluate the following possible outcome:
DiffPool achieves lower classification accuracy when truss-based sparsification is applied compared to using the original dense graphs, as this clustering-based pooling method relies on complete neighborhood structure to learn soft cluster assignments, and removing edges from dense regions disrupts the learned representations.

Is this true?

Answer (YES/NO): YES